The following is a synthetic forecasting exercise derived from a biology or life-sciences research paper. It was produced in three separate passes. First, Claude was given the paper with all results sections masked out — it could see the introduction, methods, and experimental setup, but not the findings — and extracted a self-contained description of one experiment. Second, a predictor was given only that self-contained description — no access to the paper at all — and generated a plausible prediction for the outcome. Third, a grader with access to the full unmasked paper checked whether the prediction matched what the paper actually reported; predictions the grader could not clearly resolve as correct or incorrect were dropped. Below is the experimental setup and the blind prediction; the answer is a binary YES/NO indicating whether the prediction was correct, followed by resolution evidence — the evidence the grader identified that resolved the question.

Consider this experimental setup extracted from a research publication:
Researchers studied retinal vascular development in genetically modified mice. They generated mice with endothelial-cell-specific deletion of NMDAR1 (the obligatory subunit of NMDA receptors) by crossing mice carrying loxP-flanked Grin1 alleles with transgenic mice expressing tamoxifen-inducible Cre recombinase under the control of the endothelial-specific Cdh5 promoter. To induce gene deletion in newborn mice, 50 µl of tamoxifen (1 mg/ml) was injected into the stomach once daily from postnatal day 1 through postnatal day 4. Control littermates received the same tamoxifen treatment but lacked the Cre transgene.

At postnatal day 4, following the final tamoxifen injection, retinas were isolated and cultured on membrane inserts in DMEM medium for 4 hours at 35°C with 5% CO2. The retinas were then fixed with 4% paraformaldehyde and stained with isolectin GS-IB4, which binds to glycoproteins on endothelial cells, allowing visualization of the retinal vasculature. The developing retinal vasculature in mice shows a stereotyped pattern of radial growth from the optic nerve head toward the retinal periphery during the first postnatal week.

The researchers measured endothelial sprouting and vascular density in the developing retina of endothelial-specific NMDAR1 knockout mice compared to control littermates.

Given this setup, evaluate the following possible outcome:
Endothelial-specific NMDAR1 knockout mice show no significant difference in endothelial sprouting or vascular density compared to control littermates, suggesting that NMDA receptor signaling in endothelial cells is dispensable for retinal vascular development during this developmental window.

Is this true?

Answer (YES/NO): NO